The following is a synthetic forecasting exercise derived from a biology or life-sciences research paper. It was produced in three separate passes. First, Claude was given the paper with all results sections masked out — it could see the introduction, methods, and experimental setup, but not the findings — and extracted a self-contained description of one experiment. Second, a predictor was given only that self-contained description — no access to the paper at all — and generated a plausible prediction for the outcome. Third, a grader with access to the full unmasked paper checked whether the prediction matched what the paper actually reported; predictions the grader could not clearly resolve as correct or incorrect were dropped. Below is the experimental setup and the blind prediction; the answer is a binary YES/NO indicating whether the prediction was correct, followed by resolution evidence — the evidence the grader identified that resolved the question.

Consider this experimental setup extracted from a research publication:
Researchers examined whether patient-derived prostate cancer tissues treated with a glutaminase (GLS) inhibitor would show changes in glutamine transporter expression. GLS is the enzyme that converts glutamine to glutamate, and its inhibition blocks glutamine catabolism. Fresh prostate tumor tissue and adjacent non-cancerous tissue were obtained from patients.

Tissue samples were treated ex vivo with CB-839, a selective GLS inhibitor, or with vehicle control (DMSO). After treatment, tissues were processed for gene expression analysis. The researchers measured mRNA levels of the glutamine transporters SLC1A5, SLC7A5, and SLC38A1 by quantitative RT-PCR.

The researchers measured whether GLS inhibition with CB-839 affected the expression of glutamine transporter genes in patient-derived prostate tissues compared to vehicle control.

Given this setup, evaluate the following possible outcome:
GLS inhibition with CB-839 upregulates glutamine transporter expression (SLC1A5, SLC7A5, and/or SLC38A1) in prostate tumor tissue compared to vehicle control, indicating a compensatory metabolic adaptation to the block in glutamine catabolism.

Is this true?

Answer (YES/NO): YES